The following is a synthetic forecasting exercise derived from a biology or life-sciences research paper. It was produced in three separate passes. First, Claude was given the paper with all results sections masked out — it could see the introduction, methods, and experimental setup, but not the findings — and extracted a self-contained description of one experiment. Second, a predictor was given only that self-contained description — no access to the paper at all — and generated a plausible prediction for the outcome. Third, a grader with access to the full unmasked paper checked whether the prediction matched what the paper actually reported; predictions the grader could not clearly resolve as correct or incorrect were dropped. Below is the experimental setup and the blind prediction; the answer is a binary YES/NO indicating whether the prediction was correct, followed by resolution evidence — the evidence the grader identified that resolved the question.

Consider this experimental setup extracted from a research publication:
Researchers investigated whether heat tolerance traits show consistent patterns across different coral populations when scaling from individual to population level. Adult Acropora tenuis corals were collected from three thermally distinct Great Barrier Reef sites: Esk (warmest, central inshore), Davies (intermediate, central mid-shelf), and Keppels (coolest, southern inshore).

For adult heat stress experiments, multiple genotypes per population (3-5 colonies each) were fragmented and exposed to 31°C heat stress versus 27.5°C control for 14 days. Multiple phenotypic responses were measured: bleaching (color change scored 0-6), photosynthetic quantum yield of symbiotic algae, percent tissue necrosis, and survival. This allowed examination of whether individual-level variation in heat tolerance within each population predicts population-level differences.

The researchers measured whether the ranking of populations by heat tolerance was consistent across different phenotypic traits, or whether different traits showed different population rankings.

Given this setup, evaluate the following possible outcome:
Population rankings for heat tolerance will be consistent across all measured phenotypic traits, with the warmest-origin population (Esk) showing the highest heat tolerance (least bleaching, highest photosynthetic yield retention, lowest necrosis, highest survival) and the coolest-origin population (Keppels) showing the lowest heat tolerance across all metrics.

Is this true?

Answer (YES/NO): NO